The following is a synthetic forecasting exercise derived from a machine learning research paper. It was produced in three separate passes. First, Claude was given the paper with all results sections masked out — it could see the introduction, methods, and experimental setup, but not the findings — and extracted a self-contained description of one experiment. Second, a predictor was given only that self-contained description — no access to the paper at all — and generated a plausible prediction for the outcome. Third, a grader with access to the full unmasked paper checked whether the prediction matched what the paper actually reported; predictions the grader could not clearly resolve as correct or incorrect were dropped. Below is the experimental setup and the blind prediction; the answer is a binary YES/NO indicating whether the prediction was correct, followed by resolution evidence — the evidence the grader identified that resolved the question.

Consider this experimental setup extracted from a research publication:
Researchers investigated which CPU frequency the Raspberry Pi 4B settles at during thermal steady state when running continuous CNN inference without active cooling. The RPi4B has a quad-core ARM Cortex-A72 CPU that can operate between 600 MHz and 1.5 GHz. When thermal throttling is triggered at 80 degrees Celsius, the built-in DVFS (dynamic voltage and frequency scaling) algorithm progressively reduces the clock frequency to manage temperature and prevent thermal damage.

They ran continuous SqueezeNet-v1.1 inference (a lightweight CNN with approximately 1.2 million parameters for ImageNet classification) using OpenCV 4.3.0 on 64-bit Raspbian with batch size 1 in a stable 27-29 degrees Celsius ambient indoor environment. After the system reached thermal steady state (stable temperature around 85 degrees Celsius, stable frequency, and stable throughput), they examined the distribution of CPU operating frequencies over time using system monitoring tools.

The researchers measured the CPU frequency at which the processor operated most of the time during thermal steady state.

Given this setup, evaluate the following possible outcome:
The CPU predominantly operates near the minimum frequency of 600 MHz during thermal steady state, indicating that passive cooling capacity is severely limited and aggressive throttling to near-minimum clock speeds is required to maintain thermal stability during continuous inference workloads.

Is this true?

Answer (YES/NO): NO